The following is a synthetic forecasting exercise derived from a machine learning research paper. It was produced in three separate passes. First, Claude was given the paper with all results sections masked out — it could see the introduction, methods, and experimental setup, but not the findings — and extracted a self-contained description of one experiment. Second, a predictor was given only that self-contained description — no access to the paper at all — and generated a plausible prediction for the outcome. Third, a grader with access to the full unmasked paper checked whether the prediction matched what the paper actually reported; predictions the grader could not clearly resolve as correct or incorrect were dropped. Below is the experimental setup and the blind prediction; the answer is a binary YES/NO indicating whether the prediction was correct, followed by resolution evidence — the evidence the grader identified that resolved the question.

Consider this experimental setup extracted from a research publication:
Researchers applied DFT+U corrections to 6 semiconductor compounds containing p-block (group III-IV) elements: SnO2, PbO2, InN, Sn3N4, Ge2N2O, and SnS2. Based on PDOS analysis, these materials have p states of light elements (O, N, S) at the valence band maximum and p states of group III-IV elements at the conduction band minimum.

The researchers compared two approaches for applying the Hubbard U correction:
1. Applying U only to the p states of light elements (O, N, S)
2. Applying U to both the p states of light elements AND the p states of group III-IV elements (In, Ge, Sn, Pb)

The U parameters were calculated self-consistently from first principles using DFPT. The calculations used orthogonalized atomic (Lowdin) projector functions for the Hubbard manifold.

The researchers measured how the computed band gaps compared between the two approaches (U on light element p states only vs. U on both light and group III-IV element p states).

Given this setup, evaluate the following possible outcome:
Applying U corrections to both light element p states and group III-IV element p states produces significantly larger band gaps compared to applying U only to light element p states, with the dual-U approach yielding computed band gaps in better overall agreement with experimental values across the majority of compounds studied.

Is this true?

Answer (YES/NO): NO